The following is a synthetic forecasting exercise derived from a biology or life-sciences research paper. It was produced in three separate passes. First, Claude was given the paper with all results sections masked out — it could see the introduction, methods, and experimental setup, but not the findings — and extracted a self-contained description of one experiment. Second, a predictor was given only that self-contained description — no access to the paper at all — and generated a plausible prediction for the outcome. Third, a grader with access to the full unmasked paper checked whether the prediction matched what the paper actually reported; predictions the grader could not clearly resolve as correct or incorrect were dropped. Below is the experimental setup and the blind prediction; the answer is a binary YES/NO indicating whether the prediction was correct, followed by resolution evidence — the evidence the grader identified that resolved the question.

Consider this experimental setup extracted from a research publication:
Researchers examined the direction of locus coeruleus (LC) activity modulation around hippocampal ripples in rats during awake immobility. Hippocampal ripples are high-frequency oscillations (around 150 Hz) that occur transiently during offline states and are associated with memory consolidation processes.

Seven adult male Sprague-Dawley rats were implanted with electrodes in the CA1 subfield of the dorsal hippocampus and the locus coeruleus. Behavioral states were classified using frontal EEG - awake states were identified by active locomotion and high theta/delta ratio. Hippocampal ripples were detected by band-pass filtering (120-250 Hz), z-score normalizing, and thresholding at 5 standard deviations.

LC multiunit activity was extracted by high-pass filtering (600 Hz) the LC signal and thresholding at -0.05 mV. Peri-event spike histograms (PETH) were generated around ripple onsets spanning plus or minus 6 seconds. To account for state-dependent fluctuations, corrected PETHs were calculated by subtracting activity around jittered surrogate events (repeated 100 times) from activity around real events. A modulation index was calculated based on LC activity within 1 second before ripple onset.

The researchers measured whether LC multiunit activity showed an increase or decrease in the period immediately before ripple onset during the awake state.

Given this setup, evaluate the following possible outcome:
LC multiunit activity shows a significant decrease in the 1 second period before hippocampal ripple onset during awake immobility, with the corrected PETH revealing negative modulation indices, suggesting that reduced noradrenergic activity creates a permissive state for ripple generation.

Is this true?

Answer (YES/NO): YES